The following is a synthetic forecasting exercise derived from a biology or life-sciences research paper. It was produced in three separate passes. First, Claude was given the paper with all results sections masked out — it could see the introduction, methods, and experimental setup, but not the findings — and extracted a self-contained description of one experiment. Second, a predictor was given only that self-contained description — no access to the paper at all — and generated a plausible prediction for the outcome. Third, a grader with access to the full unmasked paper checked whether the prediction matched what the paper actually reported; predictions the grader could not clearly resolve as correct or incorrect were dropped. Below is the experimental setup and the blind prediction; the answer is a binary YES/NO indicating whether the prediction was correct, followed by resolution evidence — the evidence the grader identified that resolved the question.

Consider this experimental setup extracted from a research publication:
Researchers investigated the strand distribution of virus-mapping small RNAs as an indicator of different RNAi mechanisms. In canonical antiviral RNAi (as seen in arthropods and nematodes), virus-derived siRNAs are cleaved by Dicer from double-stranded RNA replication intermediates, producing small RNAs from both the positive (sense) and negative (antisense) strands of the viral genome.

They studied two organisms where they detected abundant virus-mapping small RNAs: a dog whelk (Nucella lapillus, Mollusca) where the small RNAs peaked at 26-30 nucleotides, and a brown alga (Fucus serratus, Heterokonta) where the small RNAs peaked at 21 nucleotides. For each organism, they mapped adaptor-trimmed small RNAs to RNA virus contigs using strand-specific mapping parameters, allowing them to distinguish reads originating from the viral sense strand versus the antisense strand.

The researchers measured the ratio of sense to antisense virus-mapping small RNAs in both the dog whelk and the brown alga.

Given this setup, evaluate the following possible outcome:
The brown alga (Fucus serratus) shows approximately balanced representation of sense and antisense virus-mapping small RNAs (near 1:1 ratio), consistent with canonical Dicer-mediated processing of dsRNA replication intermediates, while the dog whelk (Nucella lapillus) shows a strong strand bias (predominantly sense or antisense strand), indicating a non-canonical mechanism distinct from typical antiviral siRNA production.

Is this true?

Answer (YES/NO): NO